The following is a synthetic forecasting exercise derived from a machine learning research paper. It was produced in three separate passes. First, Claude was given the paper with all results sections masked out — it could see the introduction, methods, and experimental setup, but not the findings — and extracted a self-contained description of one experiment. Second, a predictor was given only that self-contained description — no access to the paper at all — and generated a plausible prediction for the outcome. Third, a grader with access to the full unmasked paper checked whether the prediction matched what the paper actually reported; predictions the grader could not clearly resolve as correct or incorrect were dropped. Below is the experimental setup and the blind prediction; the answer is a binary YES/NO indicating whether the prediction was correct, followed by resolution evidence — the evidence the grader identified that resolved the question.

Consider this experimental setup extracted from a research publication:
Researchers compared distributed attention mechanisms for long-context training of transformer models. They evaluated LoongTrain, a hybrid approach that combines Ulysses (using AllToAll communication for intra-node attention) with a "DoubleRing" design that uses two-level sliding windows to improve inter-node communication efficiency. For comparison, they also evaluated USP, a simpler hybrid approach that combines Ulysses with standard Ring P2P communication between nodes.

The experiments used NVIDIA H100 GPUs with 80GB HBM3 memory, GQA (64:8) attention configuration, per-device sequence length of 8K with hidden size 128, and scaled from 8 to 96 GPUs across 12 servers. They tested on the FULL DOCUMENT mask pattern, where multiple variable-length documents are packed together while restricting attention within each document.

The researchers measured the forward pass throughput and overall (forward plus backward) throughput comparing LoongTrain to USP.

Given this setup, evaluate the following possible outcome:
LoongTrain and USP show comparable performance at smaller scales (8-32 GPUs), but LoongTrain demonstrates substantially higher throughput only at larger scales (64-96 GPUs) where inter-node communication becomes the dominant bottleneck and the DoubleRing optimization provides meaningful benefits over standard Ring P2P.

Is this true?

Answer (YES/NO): NO